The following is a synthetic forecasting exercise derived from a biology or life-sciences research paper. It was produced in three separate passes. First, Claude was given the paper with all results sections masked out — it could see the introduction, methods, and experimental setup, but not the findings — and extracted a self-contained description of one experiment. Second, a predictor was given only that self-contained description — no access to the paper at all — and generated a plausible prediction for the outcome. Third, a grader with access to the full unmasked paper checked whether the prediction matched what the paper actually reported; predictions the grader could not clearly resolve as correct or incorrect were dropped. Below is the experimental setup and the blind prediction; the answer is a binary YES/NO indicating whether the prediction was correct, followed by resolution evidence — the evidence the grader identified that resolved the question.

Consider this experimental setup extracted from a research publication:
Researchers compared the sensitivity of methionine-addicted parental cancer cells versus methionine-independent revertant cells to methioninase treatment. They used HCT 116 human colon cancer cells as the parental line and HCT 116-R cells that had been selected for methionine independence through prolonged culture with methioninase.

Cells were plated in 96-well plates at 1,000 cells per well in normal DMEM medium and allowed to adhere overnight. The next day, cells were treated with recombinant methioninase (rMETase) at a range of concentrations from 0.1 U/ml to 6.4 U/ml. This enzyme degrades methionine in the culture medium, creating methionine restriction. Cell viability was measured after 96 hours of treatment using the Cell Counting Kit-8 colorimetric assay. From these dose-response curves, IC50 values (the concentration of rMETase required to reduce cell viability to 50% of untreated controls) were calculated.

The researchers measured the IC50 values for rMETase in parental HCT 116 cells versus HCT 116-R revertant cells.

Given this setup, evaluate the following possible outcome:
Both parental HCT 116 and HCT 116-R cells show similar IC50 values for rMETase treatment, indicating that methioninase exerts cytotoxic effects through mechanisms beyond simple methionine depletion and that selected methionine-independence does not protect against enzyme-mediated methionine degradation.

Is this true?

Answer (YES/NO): NO